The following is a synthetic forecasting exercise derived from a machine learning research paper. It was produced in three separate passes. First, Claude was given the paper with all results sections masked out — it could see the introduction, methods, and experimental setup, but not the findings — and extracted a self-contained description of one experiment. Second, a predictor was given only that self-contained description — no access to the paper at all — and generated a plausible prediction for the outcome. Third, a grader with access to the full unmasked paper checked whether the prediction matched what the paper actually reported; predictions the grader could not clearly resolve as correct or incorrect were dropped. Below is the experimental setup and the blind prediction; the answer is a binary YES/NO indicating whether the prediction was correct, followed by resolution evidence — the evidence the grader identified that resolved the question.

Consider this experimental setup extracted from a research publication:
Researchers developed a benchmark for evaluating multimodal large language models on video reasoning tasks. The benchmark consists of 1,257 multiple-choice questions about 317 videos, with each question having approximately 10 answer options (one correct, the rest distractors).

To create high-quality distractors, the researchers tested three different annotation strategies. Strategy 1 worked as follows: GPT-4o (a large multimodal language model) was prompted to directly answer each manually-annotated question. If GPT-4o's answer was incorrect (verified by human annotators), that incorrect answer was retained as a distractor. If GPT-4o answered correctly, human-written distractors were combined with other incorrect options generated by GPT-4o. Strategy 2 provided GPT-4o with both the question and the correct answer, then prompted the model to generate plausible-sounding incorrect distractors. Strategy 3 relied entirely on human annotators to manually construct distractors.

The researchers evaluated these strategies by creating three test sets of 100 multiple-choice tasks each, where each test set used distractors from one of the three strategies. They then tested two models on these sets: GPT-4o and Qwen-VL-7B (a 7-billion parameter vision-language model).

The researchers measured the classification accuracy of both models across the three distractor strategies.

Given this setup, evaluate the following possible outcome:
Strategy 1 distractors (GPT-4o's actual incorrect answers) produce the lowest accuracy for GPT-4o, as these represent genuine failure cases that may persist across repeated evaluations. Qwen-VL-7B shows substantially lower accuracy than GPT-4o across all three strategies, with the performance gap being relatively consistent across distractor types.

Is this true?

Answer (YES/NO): YES